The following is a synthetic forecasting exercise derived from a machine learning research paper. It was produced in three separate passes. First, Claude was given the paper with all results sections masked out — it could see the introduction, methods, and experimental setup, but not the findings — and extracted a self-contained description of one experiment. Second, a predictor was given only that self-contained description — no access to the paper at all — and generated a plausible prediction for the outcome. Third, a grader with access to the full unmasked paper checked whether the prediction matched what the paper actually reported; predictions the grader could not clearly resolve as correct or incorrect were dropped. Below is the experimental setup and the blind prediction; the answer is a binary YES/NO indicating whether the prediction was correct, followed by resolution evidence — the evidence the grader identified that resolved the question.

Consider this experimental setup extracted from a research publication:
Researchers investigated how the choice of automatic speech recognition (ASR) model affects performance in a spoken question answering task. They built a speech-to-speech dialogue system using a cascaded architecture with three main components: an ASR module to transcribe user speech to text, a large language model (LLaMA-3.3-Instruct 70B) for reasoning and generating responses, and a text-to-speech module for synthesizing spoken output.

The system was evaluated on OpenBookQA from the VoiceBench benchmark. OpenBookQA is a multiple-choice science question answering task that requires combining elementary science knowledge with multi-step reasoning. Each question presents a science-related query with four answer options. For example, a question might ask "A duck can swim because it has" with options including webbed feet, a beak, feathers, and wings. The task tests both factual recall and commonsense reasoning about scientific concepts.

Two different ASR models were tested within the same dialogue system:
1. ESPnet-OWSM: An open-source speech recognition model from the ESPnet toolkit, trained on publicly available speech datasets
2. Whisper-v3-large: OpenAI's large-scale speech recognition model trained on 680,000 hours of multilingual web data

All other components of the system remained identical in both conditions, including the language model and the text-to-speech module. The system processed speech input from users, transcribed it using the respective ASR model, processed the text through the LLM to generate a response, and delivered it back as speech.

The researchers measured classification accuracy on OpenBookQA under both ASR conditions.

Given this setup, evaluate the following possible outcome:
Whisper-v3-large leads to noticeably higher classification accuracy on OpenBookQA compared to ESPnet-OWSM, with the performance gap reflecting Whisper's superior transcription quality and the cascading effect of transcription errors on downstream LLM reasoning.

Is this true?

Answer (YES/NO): YES